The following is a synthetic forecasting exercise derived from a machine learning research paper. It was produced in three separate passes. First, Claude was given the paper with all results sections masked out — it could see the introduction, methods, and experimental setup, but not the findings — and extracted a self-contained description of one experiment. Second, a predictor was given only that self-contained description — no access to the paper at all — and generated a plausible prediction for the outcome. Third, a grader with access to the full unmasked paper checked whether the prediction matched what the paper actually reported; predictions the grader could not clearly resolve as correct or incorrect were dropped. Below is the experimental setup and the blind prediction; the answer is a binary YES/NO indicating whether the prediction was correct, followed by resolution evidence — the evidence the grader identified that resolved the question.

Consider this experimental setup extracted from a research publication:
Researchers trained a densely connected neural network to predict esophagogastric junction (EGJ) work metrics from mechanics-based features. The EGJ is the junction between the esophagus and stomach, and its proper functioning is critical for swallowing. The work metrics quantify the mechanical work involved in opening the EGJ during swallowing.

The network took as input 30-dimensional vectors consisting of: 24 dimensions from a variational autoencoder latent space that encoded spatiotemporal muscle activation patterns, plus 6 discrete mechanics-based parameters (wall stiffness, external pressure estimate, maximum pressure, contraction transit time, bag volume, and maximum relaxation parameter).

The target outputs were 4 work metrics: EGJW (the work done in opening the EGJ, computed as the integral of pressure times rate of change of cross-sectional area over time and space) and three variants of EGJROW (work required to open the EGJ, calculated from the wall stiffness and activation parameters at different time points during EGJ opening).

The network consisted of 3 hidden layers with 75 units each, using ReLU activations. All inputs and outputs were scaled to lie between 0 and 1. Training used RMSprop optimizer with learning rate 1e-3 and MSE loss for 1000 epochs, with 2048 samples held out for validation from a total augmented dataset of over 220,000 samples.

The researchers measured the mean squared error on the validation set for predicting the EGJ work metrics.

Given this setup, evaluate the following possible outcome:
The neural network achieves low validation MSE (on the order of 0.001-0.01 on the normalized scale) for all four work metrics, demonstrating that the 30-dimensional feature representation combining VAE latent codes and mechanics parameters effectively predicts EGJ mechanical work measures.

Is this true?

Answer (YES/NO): NO